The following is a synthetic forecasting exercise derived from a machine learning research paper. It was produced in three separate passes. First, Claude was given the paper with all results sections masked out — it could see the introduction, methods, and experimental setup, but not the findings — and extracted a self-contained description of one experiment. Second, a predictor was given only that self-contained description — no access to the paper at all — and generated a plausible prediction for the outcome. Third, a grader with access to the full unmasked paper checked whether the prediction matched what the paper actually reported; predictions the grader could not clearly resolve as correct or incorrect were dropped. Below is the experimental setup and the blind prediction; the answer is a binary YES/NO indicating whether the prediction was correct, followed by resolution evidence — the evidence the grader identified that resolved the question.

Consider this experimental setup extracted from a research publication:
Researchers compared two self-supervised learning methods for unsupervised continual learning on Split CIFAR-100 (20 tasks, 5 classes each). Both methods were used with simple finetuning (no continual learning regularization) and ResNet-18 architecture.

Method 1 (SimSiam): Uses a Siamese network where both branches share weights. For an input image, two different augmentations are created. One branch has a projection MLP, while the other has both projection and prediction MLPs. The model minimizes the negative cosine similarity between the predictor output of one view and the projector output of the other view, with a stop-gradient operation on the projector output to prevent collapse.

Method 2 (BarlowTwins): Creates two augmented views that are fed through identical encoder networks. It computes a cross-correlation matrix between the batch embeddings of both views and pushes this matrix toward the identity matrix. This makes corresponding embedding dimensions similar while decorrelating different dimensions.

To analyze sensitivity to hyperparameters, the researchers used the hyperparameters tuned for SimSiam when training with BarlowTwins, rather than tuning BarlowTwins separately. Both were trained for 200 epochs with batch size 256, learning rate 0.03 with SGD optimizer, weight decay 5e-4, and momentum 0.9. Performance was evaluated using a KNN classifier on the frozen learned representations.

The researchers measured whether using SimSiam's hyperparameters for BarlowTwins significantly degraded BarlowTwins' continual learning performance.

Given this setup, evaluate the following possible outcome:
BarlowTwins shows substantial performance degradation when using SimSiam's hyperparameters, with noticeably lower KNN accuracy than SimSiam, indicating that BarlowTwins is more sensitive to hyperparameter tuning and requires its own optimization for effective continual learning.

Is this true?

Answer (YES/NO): NO